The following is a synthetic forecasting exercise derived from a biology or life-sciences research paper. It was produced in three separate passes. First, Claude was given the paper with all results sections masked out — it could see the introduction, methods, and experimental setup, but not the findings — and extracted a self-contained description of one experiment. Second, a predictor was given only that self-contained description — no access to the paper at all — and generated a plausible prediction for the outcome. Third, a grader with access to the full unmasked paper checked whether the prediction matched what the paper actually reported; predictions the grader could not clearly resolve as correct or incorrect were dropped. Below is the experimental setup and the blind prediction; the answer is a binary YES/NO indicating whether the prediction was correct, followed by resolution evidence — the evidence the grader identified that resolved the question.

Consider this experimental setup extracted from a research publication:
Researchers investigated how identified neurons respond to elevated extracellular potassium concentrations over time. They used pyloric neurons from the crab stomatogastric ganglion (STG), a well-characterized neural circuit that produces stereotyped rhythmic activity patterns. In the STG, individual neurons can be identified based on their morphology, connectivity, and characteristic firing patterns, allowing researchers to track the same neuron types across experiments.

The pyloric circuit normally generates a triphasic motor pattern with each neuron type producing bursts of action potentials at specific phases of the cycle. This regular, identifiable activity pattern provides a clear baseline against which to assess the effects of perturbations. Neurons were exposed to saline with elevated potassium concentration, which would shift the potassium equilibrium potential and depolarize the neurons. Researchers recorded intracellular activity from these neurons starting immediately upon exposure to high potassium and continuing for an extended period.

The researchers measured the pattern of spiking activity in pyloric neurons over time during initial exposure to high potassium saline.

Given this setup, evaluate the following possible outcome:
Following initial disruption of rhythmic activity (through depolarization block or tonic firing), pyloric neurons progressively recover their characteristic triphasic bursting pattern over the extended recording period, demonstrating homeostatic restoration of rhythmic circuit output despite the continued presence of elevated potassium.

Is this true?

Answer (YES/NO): YES